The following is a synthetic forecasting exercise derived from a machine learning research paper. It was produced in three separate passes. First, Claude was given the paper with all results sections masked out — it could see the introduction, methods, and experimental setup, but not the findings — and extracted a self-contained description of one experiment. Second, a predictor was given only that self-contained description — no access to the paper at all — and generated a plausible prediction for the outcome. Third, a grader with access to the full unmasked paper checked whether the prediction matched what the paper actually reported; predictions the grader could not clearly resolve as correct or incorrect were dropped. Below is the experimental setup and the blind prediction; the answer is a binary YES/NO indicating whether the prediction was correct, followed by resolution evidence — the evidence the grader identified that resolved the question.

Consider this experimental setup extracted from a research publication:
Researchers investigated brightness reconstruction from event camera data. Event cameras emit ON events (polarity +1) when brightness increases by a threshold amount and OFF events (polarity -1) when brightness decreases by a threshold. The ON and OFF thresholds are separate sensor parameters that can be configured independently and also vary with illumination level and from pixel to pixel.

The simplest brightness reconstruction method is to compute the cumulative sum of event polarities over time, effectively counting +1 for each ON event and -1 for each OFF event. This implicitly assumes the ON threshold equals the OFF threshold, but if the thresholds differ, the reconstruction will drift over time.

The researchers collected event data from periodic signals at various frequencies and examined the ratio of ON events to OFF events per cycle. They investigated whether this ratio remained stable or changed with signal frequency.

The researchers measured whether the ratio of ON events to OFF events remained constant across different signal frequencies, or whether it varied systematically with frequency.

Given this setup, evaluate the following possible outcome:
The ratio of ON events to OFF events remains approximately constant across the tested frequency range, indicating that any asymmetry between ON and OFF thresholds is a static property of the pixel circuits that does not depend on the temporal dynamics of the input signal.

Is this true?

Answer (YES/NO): NO